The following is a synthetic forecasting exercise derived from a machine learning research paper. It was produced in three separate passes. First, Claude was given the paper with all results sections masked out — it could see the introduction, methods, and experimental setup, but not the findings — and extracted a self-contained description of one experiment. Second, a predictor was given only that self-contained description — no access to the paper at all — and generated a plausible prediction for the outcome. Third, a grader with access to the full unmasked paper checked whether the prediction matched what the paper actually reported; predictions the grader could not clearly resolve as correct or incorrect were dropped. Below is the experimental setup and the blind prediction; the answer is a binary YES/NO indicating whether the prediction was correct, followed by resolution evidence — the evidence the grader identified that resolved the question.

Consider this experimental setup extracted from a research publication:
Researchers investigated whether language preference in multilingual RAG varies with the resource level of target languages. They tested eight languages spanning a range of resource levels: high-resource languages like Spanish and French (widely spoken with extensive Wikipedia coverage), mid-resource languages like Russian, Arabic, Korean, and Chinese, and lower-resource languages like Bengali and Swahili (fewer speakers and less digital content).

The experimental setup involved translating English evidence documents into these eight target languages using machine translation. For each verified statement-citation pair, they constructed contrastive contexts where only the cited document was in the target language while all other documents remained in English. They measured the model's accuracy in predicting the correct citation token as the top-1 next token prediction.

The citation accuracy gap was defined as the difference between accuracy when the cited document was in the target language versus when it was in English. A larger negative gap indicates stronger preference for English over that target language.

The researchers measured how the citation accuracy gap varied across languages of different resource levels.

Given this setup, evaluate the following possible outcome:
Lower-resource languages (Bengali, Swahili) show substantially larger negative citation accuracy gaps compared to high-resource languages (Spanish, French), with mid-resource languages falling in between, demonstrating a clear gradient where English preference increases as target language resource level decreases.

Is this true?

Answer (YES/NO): YES